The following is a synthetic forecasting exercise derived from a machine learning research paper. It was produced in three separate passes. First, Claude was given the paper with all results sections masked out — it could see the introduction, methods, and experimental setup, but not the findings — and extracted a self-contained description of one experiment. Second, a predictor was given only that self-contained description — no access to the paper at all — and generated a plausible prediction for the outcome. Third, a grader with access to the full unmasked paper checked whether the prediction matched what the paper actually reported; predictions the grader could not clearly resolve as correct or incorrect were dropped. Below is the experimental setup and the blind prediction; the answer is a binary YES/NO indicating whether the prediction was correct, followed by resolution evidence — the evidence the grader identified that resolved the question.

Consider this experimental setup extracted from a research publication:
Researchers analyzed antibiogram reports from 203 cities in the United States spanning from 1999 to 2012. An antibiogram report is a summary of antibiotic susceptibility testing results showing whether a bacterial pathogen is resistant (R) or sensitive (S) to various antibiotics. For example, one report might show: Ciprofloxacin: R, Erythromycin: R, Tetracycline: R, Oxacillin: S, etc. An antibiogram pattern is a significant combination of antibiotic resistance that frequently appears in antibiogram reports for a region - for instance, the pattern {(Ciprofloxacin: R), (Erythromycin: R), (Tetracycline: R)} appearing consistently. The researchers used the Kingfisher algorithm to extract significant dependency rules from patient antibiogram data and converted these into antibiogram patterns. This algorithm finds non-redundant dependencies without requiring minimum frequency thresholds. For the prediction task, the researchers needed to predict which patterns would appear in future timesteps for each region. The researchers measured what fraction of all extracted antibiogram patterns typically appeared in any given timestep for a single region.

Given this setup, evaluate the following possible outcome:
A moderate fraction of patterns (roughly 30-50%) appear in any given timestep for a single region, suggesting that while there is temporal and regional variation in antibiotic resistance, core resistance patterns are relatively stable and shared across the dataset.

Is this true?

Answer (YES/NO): NO